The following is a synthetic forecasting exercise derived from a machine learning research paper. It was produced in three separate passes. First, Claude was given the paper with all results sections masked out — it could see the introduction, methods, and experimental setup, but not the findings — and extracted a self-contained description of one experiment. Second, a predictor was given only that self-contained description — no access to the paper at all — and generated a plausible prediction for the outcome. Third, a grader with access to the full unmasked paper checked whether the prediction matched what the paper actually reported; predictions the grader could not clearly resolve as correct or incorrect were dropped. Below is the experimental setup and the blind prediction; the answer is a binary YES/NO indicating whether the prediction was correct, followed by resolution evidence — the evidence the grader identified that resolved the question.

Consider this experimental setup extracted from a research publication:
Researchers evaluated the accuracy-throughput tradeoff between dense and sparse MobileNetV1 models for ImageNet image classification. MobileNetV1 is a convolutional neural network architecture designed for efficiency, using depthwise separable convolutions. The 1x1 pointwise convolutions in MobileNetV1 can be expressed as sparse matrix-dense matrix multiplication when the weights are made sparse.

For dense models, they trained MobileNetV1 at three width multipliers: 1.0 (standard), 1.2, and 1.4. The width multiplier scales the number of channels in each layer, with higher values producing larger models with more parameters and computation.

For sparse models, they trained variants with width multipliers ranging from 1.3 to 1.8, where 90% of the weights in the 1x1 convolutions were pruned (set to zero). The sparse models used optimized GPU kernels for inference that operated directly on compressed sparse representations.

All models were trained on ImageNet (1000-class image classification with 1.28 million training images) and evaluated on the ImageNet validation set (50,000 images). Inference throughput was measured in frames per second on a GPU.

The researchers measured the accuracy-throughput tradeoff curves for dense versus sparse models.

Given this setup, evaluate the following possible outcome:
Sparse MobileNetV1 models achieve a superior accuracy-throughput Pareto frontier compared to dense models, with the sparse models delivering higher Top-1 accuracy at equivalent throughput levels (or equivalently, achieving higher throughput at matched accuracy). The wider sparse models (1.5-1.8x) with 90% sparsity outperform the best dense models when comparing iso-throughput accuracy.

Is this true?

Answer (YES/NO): YES